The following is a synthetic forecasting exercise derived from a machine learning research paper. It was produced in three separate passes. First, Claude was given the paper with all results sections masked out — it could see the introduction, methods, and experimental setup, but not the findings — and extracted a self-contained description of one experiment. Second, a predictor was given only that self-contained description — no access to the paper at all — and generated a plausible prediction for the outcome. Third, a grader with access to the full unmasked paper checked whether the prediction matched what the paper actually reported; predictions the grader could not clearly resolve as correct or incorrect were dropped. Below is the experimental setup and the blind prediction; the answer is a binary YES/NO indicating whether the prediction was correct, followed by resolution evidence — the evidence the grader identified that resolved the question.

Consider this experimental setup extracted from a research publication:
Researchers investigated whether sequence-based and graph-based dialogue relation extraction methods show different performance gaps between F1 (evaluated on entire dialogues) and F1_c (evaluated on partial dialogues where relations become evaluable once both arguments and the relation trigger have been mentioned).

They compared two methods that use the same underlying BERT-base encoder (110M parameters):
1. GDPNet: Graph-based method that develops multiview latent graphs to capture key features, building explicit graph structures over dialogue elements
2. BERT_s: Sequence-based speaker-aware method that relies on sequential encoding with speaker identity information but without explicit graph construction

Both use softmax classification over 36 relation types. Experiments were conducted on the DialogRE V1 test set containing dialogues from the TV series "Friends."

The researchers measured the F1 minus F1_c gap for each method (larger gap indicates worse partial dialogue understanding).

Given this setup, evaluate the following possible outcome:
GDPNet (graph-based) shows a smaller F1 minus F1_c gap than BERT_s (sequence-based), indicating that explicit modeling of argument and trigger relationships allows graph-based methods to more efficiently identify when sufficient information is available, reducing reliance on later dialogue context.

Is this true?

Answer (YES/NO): YES